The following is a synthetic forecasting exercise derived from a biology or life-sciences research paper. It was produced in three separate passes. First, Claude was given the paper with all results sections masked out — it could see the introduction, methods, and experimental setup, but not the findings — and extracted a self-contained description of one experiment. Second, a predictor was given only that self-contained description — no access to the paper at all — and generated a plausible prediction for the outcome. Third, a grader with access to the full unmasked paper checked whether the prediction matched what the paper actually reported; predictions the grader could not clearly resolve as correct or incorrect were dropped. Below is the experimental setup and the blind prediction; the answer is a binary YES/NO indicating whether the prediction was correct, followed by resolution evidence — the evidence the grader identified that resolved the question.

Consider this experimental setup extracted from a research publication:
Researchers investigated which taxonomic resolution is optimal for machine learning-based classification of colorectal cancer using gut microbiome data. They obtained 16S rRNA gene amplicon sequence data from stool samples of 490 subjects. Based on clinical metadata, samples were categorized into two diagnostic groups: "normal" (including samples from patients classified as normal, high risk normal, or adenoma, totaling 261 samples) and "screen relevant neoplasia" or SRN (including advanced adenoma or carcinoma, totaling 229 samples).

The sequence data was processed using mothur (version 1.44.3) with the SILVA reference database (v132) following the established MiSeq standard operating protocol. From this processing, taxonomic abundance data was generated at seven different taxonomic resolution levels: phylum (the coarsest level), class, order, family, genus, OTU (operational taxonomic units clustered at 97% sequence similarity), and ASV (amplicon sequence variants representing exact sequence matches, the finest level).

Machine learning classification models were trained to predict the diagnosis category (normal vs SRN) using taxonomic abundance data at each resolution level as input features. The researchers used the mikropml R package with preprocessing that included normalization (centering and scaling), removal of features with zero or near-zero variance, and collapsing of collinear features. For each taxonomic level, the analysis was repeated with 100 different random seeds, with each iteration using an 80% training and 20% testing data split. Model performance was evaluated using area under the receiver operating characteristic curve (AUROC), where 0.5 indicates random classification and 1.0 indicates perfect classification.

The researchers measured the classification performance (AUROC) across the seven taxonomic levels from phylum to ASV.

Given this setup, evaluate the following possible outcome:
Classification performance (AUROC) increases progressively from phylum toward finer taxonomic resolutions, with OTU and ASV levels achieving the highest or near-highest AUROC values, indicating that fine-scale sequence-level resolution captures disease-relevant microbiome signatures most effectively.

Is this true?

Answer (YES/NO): NO